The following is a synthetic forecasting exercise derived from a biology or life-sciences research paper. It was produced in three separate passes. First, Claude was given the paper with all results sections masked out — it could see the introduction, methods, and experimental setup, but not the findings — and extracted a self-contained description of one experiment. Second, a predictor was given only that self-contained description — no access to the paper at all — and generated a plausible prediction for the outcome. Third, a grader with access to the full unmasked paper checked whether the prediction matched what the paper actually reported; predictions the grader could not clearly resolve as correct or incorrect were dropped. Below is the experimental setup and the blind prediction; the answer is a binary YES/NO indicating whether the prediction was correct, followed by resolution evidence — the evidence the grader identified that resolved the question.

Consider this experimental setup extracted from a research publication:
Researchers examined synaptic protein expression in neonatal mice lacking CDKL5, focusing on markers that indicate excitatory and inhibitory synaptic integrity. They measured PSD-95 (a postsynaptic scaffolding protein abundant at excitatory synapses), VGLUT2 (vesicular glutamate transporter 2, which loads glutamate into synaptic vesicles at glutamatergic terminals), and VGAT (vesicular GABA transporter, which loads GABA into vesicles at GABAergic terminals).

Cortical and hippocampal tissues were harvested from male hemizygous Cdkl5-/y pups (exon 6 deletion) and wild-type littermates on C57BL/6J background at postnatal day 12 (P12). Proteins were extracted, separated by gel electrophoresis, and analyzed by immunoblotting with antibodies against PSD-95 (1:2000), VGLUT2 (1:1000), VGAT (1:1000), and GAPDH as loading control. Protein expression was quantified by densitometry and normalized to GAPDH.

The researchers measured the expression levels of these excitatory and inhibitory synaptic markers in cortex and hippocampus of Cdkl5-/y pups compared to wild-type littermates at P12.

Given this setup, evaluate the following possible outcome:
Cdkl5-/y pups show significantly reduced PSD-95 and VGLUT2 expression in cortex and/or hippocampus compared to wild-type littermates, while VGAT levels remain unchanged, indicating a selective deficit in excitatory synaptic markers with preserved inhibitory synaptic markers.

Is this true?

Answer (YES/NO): NO